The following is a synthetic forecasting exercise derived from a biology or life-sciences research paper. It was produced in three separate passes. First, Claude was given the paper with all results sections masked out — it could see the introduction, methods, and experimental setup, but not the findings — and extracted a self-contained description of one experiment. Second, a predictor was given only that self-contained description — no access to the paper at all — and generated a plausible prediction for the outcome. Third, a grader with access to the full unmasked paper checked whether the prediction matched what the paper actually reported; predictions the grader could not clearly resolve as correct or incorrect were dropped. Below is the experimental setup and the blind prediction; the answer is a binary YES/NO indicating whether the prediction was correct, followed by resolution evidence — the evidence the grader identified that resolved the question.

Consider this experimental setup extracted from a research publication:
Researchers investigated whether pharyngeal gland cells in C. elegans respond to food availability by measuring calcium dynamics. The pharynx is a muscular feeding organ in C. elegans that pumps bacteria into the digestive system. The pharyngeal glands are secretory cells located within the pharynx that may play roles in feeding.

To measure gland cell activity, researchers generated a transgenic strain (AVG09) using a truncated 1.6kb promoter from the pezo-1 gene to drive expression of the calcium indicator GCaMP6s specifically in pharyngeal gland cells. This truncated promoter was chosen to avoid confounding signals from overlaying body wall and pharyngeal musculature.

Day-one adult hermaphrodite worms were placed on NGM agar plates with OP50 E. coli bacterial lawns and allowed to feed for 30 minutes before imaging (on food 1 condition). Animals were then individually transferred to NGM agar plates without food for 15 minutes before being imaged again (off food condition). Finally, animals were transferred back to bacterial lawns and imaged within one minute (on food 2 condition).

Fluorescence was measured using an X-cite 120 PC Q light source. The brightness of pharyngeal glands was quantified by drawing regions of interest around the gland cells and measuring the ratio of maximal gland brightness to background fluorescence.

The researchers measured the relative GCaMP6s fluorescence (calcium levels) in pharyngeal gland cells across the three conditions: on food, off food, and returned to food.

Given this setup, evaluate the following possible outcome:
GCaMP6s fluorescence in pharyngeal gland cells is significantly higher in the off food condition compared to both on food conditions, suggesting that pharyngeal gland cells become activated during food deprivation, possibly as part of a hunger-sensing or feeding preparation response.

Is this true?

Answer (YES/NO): NO